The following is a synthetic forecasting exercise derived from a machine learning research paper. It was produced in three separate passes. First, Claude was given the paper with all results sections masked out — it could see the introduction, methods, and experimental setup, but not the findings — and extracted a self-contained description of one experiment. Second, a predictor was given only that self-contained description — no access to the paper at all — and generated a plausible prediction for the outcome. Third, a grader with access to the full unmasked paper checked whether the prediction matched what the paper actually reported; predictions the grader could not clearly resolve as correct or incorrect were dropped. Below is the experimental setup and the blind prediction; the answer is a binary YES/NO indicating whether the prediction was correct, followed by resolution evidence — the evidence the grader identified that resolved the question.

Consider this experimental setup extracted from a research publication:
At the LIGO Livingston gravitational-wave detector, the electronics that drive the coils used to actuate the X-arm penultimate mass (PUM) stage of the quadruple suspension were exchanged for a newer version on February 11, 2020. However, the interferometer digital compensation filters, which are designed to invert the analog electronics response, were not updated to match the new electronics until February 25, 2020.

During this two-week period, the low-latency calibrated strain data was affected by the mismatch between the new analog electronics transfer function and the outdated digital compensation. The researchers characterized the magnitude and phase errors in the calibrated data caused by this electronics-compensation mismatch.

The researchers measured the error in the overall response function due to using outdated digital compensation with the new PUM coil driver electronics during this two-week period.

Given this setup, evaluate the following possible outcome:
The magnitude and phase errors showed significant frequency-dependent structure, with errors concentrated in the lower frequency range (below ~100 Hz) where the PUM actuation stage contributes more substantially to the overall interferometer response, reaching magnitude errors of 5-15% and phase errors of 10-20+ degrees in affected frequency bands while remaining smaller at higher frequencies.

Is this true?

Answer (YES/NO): NO